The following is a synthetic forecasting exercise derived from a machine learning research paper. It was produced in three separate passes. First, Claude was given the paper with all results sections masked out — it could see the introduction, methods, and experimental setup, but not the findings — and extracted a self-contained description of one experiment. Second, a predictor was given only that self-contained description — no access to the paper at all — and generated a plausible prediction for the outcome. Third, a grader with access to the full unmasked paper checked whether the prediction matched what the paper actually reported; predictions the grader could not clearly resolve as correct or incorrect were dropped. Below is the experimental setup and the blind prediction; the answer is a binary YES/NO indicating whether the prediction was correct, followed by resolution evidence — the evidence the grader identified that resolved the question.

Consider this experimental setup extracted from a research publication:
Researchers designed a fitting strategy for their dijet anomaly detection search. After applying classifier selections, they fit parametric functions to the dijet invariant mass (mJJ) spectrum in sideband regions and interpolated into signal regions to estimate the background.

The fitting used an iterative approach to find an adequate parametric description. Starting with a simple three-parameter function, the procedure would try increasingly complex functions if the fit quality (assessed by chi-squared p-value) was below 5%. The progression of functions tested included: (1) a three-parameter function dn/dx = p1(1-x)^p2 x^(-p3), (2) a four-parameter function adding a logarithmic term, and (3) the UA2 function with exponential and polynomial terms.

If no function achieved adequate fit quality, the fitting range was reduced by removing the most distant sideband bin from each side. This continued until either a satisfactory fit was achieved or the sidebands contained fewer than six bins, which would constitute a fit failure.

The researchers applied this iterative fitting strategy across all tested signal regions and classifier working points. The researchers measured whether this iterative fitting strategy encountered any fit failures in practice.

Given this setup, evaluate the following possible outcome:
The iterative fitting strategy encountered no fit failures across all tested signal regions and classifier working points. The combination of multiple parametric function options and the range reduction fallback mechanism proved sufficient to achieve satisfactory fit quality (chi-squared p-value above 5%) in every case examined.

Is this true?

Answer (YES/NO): YES